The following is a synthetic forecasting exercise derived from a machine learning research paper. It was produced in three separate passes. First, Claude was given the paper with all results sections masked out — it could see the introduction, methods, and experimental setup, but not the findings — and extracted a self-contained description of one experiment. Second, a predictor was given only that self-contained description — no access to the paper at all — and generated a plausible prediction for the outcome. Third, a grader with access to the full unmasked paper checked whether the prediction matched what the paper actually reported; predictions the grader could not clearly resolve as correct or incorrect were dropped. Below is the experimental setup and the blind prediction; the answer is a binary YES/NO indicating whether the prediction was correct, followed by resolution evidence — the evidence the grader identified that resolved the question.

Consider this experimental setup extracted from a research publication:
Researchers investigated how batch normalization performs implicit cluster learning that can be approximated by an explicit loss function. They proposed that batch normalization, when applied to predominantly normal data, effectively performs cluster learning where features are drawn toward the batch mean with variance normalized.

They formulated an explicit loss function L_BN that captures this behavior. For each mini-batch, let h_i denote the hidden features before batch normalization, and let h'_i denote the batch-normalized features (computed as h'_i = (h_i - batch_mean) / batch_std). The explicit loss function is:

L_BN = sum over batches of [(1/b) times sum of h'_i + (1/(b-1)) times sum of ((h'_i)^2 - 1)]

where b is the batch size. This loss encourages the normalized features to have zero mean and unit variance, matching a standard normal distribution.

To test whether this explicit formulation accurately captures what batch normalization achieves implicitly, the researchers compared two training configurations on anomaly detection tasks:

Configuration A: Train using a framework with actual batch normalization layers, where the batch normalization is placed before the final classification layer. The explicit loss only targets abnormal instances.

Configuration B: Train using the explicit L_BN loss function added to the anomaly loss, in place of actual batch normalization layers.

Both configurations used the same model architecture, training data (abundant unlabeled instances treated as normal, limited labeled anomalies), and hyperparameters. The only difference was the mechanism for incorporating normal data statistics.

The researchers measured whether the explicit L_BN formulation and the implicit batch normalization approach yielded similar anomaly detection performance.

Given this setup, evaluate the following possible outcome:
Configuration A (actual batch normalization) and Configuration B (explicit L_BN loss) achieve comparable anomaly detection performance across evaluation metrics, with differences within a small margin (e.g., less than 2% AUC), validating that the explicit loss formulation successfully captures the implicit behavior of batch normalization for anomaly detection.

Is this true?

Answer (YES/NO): YES